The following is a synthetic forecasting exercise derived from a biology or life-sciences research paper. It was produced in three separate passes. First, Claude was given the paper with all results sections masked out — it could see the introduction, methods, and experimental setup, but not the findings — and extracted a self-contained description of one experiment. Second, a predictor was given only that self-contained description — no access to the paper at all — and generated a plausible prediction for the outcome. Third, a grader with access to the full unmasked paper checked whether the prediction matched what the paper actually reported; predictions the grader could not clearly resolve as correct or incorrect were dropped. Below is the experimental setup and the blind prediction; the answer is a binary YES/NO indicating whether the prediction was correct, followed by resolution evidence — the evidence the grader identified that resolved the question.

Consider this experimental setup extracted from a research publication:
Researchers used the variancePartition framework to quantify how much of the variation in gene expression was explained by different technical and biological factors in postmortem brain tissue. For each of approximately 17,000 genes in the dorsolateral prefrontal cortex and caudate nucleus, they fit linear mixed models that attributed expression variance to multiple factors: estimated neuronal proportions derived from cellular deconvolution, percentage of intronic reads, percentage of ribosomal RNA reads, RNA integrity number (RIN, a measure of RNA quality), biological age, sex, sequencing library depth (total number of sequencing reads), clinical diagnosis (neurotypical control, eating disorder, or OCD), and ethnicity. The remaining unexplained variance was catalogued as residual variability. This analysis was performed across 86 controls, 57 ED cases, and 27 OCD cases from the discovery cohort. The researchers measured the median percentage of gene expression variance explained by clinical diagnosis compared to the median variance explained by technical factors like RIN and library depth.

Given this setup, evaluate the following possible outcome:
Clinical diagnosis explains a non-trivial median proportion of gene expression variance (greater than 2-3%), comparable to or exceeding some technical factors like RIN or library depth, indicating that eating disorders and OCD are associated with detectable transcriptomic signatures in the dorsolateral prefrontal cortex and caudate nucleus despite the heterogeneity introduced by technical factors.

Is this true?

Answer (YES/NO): NO